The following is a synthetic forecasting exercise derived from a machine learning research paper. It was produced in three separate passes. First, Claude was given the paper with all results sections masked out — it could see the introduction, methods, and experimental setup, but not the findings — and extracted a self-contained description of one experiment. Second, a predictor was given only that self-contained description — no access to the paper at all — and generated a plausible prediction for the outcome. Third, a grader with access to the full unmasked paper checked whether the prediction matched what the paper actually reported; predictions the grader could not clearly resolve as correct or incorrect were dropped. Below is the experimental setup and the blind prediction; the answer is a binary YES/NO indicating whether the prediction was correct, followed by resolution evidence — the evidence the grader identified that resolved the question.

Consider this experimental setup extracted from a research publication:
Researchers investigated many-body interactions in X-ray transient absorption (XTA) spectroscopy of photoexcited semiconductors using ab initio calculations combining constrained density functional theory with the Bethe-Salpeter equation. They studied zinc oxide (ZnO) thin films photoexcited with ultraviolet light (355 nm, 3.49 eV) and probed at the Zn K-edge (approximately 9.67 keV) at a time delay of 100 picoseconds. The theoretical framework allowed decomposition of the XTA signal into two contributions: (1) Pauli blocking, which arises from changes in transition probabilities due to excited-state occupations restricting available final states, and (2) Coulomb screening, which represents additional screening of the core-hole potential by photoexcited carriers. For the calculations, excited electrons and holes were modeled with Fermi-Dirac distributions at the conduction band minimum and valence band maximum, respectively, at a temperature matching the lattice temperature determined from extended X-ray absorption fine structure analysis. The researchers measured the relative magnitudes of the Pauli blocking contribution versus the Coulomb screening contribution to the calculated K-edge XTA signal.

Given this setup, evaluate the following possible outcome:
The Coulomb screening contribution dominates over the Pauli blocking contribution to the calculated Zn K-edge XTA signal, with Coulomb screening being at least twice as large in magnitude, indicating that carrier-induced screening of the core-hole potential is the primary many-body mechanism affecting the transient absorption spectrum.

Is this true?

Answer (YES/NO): YES